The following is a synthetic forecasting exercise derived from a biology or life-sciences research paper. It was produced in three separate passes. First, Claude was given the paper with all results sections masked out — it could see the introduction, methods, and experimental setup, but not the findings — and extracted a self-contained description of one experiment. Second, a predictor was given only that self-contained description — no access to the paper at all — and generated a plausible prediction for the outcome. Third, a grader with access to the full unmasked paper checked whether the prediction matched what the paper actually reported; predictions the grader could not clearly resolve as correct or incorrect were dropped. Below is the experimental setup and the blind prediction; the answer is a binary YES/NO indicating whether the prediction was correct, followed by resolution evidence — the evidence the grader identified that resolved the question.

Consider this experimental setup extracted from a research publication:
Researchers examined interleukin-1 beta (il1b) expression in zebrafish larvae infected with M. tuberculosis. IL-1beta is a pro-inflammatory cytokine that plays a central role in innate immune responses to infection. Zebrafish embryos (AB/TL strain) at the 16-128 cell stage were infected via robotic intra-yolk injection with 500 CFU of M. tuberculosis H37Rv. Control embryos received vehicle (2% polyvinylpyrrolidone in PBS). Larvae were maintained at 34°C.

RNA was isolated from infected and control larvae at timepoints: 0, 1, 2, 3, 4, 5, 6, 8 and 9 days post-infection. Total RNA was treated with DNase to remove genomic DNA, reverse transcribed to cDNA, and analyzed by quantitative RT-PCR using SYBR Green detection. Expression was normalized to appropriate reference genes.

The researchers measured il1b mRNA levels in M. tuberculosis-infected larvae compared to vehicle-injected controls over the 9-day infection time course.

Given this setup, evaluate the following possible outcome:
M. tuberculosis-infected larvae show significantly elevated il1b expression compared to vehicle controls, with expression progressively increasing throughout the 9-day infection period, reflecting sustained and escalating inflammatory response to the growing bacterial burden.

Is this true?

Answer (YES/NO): NO